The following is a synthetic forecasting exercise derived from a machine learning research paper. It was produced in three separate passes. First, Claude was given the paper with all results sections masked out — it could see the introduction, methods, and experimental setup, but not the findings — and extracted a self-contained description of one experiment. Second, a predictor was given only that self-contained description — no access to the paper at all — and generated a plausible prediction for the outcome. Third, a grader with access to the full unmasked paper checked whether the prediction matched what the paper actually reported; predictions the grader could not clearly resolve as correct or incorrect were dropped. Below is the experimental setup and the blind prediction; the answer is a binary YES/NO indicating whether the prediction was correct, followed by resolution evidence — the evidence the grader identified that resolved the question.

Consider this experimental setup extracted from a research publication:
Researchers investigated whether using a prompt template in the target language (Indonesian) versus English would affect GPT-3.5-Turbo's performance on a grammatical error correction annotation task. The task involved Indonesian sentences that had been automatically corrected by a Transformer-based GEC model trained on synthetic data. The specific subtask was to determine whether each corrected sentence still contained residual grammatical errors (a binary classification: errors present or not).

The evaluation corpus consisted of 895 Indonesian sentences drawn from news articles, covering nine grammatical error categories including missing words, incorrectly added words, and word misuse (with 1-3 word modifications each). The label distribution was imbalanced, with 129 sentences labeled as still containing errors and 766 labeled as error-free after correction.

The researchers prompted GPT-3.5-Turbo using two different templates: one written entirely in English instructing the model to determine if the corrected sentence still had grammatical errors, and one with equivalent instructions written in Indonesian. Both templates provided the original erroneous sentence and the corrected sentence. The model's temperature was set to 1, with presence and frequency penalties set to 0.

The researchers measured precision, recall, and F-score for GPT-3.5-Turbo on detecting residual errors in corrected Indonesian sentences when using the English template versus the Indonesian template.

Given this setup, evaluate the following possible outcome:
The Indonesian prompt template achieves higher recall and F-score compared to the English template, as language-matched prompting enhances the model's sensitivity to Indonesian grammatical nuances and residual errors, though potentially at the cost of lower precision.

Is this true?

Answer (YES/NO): NO